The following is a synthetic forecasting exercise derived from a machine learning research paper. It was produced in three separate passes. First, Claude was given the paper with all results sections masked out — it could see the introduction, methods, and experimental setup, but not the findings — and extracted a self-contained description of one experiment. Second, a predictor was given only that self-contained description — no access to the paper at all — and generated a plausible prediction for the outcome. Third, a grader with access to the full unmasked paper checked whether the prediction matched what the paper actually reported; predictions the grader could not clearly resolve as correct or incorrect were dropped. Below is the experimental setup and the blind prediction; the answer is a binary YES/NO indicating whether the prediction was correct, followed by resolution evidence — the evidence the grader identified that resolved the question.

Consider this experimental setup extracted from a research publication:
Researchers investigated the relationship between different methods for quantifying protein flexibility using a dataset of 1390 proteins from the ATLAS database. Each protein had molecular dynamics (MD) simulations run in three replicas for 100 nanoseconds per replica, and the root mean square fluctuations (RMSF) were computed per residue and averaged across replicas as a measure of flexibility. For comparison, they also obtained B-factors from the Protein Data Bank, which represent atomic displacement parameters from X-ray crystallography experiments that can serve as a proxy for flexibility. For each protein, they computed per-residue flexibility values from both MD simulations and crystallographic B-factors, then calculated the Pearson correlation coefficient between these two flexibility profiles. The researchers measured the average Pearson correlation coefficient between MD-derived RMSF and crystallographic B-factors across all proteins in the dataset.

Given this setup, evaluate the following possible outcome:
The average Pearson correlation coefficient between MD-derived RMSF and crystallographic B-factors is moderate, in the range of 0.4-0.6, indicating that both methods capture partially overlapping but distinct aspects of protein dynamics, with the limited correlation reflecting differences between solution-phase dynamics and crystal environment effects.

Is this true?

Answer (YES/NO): YES